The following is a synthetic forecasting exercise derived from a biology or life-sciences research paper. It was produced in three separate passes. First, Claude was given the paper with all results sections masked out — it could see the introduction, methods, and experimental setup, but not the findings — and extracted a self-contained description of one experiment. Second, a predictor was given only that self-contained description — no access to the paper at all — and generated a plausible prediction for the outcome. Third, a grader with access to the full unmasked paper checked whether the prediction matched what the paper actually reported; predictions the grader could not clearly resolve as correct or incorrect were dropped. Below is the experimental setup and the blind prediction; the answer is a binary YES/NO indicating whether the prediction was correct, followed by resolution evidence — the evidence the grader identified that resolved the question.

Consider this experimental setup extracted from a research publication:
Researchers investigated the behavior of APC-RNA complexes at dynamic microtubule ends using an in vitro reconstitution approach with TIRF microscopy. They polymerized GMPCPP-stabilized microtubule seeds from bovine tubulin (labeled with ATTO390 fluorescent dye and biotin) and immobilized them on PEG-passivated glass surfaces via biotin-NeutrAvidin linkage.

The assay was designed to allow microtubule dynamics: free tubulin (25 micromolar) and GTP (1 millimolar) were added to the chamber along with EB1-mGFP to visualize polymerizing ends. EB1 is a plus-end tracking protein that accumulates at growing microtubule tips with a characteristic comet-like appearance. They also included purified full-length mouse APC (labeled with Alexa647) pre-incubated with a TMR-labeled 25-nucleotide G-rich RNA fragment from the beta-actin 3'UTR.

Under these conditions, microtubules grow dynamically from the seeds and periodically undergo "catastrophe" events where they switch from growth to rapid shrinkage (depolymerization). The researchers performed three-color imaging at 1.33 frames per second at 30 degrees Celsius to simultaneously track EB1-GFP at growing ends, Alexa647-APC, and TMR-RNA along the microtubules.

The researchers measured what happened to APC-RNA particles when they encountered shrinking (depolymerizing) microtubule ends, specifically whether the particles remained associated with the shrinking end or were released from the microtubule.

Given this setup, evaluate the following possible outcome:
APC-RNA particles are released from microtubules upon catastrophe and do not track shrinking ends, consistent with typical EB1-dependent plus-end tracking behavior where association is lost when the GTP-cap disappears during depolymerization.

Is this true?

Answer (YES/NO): NO